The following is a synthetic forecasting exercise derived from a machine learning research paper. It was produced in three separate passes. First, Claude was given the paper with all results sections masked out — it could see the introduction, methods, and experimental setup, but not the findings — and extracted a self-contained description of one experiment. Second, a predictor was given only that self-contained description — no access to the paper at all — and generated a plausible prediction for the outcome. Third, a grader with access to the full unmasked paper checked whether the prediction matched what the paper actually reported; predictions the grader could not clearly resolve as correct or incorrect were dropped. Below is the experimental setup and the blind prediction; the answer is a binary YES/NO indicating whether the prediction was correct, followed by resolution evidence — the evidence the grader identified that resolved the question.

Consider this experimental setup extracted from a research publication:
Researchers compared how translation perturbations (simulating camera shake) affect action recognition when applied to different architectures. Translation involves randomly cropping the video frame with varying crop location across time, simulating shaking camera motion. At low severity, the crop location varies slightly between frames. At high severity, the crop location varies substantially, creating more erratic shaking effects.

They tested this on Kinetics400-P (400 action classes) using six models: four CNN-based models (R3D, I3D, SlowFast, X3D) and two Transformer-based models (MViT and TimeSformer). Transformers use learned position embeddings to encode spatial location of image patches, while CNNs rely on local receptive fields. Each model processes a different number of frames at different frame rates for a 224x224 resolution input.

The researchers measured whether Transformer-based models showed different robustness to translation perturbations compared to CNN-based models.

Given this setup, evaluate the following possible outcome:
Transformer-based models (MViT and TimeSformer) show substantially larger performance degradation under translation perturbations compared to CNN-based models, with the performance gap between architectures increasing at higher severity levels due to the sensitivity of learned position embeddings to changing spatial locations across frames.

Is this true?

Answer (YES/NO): NO